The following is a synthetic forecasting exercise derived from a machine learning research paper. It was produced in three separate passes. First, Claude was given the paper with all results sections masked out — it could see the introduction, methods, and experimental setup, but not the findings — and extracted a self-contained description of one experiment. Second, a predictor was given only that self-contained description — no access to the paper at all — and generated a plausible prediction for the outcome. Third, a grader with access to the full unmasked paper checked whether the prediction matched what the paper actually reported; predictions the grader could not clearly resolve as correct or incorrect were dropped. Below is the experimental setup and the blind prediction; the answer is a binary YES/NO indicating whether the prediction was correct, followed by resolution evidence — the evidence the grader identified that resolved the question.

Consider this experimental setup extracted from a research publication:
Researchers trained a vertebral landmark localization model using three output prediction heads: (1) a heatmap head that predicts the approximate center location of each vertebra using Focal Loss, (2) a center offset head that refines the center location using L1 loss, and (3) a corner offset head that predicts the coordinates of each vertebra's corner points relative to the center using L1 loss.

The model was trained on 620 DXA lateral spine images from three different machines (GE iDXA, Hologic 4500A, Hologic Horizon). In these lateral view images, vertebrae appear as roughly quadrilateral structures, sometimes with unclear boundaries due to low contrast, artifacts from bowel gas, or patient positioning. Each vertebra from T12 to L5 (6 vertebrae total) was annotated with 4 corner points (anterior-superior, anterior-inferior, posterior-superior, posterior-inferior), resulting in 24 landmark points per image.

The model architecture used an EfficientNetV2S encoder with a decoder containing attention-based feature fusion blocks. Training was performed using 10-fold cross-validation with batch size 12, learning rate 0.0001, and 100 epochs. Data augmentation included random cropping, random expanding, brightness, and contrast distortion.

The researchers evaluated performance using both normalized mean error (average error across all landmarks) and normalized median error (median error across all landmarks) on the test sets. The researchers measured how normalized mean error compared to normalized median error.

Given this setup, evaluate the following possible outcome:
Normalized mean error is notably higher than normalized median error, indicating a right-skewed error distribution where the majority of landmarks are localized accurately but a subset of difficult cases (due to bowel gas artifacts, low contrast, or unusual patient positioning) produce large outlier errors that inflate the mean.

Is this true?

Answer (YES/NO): YES